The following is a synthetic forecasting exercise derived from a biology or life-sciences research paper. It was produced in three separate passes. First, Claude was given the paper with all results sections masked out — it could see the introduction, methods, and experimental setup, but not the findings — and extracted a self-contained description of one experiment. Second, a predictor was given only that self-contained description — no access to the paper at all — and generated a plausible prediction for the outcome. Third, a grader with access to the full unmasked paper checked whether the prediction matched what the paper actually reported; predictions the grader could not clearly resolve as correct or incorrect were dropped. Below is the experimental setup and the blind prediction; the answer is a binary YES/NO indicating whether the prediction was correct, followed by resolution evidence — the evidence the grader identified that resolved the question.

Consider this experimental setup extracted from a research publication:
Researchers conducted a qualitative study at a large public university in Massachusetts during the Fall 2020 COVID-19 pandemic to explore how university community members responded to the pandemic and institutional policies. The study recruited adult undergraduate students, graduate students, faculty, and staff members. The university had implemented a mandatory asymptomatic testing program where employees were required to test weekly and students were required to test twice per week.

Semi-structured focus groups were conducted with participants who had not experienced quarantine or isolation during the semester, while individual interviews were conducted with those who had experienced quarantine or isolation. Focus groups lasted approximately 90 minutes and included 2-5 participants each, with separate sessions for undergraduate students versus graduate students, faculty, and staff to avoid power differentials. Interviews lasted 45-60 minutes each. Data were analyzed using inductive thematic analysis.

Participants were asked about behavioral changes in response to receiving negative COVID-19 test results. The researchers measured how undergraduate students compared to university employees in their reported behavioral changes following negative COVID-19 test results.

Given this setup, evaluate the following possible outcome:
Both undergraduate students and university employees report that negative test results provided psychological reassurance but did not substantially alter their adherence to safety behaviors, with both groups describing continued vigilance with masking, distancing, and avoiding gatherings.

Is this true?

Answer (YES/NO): NO